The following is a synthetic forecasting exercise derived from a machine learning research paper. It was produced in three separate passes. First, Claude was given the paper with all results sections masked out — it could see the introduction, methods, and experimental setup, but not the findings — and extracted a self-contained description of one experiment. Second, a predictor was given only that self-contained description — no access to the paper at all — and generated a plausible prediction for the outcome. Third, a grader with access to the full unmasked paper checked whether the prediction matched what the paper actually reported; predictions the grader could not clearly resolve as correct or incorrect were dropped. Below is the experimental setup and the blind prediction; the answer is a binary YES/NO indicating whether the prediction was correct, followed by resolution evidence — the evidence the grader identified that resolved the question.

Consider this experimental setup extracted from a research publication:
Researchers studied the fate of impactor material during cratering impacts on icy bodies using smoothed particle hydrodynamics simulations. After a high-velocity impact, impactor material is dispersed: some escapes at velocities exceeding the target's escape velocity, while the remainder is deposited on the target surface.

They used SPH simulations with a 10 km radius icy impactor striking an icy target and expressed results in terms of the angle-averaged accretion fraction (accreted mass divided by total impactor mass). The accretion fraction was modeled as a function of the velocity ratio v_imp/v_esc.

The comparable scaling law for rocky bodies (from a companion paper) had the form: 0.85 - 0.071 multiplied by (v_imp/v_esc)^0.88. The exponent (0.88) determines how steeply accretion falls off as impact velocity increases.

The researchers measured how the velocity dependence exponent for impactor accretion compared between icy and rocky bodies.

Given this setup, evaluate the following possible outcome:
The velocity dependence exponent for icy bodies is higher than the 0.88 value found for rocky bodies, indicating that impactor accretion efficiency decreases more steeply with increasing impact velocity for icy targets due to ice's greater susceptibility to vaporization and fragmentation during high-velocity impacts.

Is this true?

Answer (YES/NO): YES